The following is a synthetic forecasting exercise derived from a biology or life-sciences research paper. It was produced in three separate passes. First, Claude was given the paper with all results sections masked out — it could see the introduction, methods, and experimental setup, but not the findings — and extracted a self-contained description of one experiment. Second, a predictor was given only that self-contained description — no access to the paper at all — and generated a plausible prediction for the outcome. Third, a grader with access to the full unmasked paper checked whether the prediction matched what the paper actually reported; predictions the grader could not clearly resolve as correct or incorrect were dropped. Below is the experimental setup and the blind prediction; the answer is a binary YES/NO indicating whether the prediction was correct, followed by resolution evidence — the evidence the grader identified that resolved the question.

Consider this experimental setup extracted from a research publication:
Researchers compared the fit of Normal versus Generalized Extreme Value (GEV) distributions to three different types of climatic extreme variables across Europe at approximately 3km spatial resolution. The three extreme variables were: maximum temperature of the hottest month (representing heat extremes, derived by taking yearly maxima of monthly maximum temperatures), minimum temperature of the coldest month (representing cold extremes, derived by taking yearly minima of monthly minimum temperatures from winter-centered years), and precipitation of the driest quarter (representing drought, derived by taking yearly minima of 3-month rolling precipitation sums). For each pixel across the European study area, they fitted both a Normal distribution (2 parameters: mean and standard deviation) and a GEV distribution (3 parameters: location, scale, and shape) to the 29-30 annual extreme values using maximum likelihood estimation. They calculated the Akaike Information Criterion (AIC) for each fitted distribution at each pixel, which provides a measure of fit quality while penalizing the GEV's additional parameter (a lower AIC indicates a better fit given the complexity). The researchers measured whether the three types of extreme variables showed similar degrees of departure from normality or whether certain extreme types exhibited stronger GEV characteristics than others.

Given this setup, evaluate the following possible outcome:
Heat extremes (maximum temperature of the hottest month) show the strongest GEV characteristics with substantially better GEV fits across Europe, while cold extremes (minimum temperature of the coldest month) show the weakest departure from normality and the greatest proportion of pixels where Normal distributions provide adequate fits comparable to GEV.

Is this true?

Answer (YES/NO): NO